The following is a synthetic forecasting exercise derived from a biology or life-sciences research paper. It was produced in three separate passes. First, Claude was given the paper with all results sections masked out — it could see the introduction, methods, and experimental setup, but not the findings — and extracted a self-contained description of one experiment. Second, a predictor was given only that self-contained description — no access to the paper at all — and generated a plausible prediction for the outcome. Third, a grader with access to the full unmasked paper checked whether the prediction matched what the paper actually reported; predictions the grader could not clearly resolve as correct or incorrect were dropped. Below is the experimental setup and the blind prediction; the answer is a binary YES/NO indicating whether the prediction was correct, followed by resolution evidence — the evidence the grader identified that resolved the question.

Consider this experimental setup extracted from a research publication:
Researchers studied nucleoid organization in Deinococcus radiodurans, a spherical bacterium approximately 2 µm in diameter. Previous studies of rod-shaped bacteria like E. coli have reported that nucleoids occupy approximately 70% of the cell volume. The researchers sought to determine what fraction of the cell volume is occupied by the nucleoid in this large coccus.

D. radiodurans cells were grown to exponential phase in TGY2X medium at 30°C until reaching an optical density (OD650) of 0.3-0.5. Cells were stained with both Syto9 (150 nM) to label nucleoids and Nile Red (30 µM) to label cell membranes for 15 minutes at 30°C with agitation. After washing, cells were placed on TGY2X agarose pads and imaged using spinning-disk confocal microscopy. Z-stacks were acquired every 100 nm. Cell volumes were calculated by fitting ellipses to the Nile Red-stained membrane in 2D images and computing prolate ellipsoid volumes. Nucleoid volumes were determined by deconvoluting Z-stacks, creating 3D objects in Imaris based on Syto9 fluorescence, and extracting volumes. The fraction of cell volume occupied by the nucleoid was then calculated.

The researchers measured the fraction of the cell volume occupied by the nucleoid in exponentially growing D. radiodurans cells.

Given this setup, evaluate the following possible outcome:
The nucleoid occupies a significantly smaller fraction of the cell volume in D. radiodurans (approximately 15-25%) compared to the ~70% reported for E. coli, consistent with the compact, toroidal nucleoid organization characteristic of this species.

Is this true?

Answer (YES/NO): NO